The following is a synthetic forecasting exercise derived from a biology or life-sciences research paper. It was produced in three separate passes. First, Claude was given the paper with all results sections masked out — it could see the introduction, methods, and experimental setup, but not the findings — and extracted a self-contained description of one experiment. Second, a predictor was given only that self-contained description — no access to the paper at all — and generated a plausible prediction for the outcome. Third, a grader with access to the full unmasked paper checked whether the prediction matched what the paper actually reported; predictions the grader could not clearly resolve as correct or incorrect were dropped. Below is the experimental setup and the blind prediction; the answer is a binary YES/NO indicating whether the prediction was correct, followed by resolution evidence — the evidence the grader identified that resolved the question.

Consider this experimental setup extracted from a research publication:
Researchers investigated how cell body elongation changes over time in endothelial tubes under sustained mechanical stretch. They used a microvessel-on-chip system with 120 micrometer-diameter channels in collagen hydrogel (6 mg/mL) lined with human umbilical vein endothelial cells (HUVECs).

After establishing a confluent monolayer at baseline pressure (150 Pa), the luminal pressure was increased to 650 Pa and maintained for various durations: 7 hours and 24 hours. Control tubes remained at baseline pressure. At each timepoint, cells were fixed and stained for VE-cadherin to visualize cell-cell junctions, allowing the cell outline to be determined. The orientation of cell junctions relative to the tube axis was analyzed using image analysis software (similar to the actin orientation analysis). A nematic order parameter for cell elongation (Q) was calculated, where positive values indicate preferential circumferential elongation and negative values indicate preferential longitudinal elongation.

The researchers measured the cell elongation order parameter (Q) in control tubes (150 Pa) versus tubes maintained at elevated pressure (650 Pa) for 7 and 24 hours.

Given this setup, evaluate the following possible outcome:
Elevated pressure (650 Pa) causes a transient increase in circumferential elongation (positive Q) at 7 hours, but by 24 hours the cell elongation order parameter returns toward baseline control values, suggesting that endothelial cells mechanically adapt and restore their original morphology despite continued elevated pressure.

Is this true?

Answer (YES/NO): NO